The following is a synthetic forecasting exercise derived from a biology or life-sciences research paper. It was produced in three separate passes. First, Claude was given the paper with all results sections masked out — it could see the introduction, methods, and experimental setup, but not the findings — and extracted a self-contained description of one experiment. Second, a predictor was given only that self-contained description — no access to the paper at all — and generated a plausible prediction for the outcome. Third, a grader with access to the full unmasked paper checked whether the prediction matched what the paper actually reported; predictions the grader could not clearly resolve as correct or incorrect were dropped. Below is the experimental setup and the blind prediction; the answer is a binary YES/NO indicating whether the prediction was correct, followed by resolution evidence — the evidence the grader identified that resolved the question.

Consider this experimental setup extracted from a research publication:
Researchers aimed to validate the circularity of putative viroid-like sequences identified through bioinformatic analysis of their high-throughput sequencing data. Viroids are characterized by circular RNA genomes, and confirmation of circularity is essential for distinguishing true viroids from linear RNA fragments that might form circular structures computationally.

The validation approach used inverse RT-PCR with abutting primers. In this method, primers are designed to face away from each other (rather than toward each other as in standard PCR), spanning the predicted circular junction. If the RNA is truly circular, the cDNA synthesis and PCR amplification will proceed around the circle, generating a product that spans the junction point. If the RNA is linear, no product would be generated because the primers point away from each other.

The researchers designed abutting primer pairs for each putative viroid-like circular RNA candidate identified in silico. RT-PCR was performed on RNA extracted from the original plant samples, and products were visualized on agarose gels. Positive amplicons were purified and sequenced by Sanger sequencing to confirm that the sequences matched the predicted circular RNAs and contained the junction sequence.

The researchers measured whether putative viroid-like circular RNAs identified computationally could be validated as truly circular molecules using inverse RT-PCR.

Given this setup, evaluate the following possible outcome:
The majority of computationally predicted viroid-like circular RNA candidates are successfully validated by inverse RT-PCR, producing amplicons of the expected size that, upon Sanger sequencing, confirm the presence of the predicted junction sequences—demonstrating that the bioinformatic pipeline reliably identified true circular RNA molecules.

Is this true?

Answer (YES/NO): NO